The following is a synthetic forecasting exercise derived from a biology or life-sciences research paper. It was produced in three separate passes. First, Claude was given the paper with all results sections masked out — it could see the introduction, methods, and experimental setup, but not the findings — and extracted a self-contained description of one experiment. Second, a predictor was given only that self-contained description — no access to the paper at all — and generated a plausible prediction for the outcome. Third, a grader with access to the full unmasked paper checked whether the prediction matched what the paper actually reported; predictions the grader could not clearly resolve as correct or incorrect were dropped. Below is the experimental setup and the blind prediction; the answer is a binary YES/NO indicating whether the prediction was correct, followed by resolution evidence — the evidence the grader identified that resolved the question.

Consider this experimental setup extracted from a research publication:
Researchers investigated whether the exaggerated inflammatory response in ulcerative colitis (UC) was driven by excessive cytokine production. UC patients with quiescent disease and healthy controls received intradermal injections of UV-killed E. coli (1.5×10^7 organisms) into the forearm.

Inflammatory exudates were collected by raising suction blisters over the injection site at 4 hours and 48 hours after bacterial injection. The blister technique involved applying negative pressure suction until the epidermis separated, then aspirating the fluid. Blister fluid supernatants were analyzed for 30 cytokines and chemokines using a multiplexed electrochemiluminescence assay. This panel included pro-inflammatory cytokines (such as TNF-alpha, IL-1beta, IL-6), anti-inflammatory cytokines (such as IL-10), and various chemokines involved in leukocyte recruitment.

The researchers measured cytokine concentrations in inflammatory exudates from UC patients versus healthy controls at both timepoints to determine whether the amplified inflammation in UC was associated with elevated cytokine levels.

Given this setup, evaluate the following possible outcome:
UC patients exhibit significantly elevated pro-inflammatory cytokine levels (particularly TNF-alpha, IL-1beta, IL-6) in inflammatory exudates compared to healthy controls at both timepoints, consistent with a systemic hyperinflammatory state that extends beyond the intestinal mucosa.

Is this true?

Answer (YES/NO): NO